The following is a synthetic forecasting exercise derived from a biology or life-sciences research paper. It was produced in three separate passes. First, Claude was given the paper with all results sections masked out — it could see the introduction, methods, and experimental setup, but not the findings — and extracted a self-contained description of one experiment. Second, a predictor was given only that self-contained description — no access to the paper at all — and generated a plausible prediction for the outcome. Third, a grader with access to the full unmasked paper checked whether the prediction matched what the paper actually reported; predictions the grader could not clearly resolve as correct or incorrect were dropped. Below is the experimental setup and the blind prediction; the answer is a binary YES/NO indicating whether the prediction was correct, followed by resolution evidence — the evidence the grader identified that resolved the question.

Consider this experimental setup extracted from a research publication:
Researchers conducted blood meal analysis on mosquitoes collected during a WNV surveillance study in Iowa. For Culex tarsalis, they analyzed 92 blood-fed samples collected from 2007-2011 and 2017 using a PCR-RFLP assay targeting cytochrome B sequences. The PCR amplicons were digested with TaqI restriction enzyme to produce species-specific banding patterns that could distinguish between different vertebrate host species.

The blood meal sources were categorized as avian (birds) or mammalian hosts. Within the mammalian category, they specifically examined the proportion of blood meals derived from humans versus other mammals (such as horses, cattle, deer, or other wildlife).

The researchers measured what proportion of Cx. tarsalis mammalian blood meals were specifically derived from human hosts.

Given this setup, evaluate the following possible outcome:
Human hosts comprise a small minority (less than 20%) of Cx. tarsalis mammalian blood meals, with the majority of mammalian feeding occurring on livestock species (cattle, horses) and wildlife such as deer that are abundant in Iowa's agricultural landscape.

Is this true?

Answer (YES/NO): NO